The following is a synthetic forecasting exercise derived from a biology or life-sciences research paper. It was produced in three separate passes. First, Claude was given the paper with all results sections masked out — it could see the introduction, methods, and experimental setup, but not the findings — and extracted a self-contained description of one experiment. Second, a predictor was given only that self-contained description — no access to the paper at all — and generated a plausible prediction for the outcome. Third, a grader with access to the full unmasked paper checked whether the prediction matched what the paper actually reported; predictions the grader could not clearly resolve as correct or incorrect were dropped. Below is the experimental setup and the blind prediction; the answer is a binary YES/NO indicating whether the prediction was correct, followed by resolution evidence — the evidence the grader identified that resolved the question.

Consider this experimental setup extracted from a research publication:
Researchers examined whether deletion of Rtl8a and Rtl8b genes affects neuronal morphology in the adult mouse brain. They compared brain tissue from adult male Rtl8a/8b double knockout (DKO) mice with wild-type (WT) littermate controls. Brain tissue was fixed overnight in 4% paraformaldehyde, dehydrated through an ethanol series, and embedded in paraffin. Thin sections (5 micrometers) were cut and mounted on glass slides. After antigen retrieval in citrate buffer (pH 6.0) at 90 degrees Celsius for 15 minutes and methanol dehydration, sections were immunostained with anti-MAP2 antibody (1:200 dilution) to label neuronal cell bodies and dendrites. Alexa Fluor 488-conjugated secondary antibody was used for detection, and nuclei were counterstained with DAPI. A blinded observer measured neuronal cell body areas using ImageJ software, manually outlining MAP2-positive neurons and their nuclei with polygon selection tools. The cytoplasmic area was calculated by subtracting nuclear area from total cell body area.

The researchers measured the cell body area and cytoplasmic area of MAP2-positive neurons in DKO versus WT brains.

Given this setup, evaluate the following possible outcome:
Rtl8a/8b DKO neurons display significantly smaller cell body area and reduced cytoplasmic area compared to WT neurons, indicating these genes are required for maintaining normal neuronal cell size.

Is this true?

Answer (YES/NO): NO